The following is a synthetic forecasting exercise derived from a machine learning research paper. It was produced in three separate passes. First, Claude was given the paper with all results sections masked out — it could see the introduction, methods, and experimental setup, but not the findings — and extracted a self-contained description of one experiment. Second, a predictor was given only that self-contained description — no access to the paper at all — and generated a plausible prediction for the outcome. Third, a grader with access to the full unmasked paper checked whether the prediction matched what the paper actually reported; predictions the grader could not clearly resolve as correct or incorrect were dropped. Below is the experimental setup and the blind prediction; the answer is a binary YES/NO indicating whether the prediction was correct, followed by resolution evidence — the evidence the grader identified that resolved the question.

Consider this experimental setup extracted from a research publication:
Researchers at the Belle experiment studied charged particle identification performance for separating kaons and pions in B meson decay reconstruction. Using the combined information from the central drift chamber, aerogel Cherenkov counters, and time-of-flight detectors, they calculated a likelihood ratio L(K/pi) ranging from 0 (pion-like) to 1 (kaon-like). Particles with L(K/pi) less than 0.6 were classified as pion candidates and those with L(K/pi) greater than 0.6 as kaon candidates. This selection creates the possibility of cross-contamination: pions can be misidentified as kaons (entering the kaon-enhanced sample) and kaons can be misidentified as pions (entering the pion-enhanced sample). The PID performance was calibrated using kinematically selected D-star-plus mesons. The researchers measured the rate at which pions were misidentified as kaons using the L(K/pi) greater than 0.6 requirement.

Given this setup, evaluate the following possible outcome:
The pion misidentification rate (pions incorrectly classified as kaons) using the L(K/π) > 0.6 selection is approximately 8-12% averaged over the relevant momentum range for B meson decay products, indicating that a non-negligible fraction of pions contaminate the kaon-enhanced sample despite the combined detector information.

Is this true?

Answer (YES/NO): NO